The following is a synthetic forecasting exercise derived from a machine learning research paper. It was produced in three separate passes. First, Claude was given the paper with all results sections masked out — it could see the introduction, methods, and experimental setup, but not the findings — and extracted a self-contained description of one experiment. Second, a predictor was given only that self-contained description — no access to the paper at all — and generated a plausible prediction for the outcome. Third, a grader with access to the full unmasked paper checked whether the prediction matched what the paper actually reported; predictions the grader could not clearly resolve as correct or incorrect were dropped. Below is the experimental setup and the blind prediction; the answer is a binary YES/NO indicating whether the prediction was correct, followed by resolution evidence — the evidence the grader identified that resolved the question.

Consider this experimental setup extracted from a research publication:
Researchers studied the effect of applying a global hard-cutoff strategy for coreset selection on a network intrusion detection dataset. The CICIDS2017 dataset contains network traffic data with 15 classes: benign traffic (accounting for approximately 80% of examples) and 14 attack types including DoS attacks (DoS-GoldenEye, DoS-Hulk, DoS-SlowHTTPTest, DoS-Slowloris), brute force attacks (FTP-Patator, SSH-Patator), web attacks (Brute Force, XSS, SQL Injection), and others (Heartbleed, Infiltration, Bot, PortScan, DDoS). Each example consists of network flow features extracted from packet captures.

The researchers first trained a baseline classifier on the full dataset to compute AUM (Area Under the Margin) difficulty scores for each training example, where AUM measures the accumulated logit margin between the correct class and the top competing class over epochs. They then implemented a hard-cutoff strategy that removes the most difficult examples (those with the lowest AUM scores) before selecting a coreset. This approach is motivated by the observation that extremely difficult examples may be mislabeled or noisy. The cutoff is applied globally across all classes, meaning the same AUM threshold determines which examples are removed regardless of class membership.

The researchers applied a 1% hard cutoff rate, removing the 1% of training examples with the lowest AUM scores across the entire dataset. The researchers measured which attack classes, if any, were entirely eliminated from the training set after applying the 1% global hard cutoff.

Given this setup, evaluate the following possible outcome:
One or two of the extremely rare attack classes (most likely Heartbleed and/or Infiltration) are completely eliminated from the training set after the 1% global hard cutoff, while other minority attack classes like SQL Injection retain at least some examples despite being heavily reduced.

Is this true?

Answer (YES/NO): NO